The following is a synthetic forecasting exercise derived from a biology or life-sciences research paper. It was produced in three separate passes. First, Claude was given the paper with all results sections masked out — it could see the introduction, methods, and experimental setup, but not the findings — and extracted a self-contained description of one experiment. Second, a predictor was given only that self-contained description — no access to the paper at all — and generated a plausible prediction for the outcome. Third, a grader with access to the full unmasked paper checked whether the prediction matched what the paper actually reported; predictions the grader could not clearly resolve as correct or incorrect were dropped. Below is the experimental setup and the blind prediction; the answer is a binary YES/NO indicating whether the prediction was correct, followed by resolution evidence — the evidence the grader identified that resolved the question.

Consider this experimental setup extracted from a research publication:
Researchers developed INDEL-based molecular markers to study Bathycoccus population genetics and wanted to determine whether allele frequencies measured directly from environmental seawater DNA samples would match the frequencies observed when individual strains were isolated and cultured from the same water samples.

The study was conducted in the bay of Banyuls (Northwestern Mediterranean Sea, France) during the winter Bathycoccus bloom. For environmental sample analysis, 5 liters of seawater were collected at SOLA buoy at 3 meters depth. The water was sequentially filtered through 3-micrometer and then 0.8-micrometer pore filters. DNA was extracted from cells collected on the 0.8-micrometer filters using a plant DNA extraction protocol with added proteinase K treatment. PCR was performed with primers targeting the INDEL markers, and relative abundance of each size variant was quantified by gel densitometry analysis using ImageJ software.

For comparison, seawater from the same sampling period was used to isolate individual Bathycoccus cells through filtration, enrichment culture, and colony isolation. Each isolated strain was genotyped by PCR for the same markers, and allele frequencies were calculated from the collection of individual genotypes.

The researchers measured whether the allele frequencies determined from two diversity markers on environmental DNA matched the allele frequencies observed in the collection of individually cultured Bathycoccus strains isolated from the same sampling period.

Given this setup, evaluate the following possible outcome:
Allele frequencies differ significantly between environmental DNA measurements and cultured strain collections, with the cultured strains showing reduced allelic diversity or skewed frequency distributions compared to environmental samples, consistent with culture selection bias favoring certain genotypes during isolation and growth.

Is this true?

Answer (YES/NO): NO